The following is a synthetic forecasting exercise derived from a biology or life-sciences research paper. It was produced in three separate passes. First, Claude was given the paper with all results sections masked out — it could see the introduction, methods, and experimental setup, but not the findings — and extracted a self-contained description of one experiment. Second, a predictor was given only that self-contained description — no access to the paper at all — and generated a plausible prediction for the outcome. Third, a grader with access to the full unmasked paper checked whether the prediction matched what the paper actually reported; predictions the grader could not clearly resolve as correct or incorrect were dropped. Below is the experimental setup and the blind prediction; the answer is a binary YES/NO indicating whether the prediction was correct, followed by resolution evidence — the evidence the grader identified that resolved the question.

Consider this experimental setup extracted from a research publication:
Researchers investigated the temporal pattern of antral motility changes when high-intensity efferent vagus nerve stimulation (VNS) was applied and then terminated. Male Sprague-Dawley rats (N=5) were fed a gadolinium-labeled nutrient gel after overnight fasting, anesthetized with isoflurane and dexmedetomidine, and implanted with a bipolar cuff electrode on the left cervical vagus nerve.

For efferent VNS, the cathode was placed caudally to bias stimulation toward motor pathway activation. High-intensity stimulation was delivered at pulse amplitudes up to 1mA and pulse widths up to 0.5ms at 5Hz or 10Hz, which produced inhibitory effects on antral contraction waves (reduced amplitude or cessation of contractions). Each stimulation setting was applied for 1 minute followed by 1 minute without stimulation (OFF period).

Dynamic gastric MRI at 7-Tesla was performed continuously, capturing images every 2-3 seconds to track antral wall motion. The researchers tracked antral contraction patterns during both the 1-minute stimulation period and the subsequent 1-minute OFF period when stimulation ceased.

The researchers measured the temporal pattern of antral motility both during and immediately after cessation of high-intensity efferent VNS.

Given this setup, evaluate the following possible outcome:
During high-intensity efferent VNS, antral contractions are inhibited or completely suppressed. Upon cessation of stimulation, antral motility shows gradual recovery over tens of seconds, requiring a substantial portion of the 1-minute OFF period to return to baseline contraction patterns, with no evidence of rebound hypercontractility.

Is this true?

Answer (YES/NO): NO